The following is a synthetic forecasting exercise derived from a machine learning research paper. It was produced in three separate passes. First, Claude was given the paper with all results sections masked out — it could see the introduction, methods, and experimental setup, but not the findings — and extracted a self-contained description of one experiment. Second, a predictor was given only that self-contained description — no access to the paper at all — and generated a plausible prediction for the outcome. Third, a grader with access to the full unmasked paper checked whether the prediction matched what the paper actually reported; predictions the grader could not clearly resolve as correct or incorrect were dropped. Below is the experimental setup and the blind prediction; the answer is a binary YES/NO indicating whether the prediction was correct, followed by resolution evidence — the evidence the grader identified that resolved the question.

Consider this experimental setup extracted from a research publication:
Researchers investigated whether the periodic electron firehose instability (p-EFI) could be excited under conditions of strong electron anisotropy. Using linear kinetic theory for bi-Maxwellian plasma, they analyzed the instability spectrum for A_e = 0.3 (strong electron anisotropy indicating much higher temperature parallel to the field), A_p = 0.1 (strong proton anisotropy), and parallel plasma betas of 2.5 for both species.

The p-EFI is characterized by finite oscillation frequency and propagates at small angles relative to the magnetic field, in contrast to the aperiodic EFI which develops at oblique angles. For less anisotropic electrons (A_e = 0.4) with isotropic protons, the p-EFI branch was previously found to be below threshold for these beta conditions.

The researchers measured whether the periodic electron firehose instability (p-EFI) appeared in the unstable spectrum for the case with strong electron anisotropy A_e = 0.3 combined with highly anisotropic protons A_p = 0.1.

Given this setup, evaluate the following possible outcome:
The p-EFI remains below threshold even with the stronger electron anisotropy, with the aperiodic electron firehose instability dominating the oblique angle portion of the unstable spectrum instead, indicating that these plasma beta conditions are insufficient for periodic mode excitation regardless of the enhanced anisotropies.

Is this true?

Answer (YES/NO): NO